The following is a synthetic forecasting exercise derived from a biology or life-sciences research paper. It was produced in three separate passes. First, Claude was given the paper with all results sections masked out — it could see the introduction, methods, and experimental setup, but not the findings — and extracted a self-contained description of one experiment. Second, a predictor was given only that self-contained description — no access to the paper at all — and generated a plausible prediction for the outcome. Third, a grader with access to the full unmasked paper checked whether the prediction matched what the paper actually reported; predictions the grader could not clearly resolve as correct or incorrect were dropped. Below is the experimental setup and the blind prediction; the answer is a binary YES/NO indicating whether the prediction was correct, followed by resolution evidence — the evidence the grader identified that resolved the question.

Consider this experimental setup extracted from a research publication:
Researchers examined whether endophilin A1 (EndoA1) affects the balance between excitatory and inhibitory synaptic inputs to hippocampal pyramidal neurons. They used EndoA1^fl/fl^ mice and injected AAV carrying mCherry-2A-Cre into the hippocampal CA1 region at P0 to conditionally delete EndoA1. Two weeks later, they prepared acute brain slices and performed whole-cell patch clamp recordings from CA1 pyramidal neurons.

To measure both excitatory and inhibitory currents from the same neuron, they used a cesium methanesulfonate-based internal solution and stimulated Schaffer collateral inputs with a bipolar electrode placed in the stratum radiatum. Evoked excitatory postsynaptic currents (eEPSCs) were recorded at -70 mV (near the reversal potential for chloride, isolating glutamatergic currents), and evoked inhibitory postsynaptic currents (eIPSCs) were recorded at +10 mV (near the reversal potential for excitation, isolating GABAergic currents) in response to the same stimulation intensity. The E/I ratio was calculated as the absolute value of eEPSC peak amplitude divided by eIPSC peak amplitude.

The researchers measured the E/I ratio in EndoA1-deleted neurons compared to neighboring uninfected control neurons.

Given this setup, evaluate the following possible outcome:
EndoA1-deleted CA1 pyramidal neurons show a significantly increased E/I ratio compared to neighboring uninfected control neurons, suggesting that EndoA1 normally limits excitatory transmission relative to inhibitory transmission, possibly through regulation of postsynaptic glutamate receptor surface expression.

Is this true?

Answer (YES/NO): NO